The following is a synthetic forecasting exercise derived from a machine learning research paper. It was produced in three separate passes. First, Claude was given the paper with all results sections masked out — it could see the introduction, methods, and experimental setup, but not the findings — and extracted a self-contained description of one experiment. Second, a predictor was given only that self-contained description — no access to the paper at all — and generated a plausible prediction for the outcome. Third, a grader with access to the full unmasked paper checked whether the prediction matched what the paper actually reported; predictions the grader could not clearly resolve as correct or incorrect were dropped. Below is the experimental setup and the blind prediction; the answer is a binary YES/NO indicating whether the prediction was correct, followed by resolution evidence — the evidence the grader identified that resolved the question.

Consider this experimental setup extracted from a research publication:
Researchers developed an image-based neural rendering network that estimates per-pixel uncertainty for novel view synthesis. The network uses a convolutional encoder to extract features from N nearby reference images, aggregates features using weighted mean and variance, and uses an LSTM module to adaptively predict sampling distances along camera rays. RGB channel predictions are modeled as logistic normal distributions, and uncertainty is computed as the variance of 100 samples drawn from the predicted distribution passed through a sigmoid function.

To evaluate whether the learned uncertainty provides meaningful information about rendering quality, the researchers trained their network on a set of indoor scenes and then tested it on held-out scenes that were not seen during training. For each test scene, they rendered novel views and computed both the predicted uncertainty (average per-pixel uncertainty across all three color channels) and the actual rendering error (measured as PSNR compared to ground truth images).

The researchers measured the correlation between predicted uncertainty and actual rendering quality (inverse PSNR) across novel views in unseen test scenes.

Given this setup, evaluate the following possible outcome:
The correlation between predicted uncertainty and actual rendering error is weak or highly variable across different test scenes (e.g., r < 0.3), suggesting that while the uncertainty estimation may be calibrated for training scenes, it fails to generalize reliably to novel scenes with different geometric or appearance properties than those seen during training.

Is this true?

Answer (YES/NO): NO